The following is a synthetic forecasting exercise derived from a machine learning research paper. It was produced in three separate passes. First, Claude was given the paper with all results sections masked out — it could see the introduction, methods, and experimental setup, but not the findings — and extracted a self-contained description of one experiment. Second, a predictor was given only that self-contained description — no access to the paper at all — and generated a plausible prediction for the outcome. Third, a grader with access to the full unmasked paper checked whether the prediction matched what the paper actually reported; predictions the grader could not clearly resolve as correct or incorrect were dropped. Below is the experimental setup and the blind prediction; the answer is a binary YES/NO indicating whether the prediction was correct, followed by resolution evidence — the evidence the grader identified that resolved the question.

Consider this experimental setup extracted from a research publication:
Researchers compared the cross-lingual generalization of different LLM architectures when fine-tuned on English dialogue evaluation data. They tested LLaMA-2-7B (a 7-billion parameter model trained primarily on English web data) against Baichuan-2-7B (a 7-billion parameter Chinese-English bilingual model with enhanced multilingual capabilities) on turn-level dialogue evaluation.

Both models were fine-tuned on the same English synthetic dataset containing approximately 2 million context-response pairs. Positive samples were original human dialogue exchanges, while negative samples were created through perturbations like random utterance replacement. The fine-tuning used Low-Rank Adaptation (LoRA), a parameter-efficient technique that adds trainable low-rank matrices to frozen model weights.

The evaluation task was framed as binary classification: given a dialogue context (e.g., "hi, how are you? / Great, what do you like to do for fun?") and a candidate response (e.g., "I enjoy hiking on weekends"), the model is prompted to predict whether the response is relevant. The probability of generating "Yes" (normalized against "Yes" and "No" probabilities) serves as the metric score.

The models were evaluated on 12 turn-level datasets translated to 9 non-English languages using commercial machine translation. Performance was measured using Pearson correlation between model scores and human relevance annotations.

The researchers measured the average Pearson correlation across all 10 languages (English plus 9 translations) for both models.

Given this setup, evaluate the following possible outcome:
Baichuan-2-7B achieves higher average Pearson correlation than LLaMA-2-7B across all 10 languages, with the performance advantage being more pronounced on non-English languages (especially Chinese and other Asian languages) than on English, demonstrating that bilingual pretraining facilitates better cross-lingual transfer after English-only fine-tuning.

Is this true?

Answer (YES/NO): NO